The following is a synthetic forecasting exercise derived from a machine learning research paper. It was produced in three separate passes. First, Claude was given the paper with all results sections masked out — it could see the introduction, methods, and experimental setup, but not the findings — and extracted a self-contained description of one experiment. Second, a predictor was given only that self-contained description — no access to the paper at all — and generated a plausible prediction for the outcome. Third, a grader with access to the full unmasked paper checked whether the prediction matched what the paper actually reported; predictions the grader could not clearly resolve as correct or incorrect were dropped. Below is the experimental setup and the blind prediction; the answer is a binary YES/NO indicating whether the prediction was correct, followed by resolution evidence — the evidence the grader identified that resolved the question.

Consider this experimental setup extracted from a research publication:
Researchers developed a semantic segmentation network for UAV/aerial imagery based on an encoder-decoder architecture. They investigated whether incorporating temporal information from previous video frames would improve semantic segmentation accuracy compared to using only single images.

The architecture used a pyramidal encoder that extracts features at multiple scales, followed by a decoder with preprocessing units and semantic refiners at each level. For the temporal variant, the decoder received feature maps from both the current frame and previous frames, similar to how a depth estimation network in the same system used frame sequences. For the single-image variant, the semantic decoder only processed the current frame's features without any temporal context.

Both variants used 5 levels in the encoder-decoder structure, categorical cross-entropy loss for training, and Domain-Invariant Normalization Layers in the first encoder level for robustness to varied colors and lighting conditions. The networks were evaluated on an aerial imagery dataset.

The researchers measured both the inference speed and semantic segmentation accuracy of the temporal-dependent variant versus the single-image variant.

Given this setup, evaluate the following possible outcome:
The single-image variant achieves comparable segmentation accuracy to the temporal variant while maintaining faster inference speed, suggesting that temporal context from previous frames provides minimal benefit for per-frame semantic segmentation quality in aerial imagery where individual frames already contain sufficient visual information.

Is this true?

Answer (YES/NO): NO